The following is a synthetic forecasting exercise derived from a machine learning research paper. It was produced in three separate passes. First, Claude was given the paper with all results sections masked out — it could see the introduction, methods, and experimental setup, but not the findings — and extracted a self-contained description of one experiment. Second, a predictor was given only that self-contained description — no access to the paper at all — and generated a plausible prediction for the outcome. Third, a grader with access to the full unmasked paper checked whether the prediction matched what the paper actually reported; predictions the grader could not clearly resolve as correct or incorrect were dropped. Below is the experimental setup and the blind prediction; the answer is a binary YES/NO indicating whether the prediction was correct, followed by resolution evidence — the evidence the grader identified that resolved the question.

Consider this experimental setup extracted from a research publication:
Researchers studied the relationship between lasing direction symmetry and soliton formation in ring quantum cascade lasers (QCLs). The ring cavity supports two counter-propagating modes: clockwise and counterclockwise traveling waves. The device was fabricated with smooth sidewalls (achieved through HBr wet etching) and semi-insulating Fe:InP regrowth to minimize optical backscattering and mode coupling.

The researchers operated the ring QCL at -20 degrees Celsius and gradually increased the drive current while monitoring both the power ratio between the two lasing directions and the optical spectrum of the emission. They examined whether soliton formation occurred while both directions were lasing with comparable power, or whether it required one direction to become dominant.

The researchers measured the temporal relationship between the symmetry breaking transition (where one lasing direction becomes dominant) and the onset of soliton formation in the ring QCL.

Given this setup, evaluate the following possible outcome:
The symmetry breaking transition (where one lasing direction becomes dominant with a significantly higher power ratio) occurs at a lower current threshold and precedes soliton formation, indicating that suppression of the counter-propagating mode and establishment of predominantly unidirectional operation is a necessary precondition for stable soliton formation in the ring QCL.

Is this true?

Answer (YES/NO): YES